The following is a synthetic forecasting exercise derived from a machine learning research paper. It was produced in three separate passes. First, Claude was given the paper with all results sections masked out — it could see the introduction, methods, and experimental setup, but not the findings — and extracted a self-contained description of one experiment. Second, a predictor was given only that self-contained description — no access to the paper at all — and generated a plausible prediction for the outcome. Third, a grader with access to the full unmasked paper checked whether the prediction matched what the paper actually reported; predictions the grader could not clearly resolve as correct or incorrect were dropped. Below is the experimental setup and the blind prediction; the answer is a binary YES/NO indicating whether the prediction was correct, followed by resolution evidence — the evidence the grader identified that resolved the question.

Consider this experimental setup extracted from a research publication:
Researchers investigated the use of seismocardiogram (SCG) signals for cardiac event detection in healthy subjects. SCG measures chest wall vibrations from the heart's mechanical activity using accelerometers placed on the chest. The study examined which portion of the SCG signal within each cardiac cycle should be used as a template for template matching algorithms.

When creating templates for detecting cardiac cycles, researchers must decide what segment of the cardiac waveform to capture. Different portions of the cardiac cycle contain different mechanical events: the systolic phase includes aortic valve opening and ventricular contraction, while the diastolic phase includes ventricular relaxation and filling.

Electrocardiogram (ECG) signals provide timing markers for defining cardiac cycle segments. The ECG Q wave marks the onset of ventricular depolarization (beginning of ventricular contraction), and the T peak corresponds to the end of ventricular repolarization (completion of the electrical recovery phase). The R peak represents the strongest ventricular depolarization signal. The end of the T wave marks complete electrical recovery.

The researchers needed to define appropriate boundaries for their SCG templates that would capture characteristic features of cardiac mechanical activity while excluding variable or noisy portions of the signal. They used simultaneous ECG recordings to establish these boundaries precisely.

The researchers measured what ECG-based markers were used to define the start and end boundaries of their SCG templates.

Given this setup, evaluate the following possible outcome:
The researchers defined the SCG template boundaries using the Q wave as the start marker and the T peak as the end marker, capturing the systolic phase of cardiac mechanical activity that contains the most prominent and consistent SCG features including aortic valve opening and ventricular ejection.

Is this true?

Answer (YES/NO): YES